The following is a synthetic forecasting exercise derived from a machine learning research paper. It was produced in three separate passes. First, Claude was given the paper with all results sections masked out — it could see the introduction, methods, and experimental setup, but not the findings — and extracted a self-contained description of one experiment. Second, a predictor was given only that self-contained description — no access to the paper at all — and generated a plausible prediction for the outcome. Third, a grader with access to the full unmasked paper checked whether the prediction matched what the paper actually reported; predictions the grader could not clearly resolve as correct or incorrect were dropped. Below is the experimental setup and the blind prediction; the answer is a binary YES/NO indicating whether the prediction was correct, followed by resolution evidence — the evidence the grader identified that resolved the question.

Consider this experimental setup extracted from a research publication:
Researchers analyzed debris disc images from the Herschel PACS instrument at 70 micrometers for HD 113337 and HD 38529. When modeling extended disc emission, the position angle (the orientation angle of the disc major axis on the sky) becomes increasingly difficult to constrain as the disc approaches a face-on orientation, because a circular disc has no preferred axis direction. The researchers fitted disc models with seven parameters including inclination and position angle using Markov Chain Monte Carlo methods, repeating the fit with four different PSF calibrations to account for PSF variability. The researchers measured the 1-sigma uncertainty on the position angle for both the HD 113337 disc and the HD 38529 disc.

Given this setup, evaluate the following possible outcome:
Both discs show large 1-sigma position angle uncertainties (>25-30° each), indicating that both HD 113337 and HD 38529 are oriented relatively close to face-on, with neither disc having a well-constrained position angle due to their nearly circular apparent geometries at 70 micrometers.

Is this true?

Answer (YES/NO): NO